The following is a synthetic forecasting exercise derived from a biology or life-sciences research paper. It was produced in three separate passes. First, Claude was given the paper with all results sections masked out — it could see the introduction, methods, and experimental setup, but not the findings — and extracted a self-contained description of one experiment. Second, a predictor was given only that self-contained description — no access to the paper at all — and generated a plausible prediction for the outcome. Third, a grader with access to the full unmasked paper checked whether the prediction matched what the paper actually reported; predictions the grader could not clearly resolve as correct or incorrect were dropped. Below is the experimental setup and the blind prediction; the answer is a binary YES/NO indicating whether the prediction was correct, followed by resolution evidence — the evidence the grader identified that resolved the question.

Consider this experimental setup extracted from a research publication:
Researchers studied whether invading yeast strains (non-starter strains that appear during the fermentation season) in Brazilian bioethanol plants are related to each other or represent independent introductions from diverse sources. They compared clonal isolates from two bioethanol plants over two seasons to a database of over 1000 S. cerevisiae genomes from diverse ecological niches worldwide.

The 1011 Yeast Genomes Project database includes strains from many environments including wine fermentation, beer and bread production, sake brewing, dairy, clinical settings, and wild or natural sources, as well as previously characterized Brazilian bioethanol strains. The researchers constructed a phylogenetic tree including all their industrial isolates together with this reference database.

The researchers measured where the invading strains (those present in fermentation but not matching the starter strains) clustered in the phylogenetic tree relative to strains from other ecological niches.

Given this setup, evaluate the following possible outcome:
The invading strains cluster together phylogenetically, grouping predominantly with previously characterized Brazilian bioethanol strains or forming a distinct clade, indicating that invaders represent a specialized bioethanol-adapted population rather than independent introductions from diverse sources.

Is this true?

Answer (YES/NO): YES